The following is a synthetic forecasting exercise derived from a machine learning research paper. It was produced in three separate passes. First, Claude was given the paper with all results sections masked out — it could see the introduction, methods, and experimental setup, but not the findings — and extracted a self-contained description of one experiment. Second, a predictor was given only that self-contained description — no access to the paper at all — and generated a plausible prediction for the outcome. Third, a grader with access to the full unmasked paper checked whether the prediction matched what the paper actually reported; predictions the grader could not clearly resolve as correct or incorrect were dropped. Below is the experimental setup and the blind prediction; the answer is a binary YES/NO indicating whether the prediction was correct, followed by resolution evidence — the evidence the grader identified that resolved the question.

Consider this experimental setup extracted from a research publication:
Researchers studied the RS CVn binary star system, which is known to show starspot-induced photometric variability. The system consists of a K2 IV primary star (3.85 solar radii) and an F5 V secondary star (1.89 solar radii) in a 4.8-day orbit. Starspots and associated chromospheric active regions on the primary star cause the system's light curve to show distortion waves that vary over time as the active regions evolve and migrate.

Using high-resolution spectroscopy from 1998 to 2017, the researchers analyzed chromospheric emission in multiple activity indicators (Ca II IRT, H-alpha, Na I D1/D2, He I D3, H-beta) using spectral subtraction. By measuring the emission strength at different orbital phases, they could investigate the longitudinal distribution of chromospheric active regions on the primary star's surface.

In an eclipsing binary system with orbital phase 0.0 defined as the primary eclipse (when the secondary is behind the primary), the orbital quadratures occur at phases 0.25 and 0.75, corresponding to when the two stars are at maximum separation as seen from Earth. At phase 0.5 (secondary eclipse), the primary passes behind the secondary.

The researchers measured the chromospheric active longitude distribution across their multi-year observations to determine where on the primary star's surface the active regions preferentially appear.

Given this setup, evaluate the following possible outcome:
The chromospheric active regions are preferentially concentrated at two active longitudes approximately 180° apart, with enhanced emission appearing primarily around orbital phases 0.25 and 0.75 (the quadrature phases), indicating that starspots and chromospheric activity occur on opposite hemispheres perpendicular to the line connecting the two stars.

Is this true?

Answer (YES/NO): YES